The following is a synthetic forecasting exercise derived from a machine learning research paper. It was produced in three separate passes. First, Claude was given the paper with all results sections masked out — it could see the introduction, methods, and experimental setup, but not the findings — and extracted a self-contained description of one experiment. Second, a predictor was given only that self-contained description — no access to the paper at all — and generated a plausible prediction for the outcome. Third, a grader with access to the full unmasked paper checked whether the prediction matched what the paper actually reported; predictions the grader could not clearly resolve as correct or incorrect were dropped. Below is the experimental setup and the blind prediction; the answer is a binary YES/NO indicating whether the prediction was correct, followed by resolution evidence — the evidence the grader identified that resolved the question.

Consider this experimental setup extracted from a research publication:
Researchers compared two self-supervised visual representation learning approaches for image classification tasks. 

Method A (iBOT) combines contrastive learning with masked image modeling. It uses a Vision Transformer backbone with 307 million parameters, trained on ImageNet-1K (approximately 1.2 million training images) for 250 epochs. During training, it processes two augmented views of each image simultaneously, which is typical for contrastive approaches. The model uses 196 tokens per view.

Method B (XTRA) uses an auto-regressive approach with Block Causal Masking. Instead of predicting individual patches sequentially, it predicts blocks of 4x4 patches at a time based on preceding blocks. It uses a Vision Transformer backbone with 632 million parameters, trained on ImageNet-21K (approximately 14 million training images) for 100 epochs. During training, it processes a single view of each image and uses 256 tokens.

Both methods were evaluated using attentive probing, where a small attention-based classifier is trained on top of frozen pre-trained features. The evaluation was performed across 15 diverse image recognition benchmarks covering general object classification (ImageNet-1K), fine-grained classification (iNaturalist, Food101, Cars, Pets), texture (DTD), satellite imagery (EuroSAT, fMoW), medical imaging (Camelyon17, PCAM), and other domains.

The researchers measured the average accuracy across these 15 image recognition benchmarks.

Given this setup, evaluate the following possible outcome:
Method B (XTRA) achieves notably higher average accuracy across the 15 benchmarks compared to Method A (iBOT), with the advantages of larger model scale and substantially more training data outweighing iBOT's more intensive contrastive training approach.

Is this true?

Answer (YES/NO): NO